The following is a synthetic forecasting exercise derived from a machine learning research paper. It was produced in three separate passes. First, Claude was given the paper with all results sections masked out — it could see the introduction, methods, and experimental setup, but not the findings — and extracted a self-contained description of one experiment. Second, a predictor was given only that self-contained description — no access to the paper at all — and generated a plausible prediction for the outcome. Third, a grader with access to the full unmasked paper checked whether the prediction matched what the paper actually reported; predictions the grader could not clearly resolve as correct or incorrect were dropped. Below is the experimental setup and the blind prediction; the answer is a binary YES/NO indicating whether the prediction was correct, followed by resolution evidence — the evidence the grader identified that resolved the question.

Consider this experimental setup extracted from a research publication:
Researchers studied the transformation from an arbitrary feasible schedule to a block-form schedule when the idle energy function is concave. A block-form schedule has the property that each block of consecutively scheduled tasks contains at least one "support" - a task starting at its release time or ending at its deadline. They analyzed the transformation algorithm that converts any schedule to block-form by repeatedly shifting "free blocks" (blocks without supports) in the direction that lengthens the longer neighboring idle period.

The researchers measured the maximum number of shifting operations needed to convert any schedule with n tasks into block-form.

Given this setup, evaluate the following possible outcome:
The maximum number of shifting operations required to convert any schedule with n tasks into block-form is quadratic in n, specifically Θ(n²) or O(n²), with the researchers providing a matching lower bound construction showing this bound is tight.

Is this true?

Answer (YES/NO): NO